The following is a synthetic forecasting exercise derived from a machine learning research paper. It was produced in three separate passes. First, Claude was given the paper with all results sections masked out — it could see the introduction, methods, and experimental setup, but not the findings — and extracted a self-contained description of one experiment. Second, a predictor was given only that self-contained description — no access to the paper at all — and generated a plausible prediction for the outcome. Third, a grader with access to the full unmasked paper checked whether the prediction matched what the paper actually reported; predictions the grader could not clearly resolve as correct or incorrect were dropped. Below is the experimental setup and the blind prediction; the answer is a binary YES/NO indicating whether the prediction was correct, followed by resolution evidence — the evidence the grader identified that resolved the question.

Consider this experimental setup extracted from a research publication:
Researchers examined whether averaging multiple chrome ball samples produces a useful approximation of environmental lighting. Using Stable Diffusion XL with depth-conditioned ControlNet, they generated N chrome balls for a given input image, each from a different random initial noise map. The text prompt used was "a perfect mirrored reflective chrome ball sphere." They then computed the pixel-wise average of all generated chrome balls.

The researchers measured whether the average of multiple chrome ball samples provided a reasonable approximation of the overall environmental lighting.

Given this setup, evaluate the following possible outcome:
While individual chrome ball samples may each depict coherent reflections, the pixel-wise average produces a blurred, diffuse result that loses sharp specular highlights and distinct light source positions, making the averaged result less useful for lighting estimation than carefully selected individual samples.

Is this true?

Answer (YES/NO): YES